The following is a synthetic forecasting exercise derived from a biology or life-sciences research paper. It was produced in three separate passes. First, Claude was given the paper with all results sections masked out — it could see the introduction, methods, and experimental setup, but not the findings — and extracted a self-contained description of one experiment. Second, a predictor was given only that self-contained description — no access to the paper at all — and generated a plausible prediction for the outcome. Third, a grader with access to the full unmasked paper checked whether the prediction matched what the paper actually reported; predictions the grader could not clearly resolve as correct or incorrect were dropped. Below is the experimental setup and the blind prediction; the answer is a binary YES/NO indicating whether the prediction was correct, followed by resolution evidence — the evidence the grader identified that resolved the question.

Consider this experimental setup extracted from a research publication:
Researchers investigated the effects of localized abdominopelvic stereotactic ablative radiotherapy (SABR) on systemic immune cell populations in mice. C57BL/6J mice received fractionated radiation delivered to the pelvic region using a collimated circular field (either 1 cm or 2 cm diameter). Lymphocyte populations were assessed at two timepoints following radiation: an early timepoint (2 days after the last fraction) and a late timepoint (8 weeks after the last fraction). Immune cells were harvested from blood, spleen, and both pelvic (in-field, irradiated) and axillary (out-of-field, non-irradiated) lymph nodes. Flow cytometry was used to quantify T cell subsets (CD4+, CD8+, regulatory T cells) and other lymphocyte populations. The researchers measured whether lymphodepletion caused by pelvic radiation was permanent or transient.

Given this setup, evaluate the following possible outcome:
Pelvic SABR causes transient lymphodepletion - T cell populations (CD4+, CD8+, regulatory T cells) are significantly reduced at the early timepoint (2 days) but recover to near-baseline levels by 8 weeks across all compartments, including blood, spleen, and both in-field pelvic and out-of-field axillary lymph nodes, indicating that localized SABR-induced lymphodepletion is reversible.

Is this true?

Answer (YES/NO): NO